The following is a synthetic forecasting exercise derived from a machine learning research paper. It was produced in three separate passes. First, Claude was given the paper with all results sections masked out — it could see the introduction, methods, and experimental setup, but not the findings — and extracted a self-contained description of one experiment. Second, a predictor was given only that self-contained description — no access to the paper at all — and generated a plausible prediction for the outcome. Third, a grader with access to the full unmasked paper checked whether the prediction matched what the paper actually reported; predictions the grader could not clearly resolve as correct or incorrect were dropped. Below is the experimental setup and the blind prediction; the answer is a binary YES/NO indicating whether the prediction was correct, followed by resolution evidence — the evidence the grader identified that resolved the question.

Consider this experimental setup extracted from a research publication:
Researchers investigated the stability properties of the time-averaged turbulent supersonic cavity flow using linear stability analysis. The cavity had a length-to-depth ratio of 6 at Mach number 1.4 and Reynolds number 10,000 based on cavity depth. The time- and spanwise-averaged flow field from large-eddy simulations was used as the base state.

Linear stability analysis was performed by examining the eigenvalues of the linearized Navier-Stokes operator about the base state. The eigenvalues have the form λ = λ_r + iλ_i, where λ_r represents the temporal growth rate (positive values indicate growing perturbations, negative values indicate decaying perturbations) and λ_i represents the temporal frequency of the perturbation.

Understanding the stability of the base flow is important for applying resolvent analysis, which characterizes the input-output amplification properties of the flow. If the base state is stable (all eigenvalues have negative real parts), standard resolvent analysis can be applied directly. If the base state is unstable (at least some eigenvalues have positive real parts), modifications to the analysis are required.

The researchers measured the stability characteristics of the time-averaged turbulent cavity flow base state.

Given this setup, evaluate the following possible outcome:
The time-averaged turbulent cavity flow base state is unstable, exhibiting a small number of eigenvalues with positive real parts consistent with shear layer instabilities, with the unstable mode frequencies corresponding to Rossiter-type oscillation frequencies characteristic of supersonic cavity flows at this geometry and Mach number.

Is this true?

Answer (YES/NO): NO